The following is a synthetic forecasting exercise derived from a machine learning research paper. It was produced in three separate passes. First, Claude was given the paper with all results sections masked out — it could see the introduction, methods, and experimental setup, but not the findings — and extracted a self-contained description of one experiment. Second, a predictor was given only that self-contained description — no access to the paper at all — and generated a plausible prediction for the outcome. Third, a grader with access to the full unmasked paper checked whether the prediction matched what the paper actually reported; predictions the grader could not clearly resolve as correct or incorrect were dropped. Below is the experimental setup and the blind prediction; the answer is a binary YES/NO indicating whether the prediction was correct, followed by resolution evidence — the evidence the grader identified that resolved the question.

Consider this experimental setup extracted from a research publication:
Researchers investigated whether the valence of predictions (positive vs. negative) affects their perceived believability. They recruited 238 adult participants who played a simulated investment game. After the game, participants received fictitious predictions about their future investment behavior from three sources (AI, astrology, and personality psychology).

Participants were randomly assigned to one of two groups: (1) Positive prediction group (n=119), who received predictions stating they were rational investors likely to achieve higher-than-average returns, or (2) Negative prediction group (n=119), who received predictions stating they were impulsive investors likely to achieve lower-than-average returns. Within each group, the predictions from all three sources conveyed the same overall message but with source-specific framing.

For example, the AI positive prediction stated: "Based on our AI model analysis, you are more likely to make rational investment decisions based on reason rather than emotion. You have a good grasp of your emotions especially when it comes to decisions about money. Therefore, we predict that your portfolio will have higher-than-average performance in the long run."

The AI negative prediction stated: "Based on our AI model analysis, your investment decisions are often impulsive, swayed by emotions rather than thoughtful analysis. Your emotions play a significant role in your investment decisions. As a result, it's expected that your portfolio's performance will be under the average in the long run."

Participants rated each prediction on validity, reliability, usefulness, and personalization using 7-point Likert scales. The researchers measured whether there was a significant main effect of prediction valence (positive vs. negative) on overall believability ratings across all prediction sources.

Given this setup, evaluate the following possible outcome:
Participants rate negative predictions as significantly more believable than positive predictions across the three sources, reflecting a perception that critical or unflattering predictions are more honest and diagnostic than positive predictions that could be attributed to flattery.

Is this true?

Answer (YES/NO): NO